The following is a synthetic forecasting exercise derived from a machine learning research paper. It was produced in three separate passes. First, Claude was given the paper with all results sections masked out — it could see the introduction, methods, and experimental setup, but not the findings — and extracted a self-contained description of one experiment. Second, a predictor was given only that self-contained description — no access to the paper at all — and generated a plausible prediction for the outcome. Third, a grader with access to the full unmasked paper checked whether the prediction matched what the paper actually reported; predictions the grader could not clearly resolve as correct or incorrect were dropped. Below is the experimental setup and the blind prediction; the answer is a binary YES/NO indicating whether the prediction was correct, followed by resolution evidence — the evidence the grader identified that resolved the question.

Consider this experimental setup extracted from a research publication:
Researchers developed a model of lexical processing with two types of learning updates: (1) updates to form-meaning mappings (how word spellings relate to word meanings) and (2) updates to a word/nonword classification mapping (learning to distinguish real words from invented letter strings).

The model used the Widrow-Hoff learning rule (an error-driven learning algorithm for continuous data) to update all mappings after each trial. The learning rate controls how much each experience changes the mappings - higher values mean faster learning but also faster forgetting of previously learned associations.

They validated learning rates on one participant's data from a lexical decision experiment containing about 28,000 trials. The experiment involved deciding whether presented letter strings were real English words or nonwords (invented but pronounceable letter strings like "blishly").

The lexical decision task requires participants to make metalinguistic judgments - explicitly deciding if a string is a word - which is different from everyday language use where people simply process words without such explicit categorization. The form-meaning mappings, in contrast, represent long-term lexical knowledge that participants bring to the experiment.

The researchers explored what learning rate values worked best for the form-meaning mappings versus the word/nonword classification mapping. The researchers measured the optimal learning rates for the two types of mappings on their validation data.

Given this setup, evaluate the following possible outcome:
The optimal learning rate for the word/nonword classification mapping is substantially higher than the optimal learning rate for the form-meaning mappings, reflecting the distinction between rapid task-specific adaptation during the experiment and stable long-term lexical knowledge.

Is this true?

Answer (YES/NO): YES